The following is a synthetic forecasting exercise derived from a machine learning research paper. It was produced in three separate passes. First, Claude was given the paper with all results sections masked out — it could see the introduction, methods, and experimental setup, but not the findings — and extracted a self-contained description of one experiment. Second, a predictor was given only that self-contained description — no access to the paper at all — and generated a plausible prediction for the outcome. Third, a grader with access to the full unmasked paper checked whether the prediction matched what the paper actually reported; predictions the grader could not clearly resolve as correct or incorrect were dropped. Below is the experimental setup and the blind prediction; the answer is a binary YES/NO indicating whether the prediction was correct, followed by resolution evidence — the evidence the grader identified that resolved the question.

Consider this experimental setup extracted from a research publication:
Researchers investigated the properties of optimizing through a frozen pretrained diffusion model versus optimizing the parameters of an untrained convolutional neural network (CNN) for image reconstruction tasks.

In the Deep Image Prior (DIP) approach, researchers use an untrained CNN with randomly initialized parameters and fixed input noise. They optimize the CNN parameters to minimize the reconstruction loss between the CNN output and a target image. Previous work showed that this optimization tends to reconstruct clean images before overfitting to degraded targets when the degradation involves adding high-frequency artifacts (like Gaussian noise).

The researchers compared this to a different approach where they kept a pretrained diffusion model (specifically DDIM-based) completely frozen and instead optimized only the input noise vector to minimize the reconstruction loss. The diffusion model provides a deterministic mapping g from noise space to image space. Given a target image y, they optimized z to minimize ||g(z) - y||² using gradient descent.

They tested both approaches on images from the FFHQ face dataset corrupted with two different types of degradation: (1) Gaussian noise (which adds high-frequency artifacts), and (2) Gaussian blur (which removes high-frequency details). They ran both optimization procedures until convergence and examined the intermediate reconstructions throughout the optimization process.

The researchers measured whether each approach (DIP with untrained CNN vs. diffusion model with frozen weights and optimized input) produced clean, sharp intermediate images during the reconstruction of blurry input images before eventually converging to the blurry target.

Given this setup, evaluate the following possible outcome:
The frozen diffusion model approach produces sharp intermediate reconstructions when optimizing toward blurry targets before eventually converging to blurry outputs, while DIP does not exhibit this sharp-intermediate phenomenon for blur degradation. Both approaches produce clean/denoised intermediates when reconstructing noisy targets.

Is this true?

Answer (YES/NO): YES